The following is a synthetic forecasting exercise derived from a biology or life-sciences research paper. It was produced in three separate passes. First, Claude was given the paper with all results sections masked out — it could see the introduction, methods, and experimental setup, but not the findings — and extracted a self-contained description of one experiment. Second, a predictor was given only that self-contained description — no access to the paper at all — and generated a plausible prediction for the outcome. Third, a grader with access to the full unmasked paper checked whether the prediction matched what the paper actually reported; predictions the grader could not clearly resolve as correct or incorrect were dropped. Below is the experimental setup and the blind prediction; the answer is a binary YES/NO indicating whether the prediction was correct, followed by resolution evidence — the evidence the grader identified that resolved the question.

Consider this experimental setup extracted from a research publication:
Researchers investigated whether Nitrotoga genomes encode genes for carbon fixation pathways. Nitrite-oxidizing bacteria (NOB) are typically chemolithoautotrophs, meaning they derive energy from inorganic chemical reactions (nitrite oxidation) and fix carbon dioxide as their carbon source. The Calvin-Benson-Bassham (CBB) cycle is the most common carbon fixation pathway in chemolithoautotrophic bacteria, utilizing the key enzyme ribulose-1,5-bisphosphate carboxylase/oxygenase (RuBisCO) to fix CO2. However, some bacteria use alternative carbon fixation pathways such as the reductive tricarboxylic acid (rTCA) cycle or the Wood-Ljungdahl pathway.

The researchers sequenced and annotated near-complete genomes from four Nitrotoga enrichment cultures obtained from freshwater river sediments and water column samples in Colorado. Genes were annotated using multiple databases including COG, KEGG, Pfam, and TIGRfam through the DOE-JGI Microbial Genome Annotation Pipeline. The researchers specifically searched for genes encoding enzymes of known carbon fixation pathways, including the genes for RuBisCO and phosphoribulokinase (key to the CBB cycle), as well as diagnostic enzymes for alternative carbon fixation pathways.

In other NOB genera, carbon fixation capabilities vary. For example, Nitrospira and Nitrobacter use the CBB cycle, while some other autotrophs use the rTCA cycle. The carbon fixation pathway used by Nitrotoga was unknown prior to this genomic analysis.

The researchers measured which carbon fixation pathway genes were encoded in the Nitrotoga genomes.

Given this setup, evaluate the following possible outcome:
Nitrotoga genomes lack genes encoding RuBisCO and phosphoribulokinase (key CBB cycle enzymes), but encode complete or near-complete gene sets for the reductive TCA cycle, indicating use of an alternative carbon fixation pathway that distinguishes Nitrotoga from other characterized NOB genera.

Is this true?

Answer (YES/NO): NO